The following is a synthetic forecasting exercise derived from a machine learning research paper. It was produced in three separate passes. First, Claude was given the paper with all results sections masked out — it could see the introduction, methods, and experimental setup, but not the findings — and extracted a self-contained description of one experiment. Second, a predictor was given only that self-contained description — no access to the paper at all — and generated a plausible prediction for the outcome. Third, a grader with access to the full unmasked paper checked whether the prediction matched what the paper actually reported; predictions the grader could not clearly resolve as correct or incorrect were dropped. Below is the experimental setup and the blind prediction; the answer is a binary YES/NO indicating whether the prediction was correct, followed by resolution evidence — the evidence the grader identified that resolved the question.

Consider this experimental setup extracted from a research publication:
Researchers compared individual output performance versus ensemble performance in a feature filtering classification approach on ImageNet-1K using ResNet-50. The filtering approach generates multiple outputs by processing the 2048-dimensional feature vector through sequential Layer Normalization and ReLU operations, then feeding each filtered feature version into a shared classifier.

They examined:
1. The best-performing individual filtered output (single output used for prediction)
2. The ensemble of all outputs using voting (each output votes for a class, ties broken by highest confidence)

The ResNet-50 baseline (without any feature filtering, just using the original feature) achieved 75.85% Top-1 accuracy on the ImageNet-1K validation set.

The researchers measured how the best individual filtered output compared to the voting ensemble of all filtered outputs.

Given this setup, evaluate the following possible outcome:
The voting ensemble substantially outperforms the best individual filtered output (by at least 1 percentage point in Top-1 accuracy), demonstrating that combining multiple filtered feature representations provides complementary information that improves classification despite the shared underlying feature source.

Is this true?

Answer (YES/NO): NO